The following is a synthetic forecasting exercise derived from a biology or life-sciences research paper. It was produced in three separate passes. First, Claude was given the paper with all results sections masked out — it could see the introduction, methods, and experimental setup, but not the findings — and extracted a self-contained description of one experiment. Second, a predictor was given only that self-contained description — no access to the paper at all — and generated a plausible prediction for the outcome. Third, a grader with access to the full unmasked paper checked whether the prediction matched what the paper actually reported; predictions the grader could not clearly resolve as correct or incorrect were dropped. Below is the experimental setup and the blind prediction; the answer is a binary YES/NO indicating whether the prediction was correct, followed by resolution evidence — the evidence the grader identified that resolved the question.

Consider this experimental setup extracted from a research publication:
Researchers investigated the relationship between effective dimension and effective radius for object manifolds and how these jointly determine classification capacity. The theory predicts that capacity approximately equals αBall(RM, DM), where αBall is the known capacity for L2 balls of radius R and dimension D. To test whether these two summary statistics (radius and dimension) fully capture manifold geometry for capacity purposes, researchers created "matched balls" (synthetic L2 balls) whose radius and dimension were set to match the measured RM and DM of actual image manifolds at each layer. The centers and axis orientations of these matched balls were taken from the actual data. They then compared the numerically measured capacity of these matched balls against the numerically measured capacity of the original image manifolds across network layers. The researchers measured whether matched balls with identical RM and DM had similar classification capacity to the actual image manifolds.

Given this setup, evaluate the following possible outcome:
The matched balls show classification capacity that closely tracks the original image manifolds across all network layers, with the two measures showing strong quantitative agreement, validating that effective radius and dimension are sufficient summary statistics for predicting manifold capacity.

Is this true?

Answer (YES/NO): YES